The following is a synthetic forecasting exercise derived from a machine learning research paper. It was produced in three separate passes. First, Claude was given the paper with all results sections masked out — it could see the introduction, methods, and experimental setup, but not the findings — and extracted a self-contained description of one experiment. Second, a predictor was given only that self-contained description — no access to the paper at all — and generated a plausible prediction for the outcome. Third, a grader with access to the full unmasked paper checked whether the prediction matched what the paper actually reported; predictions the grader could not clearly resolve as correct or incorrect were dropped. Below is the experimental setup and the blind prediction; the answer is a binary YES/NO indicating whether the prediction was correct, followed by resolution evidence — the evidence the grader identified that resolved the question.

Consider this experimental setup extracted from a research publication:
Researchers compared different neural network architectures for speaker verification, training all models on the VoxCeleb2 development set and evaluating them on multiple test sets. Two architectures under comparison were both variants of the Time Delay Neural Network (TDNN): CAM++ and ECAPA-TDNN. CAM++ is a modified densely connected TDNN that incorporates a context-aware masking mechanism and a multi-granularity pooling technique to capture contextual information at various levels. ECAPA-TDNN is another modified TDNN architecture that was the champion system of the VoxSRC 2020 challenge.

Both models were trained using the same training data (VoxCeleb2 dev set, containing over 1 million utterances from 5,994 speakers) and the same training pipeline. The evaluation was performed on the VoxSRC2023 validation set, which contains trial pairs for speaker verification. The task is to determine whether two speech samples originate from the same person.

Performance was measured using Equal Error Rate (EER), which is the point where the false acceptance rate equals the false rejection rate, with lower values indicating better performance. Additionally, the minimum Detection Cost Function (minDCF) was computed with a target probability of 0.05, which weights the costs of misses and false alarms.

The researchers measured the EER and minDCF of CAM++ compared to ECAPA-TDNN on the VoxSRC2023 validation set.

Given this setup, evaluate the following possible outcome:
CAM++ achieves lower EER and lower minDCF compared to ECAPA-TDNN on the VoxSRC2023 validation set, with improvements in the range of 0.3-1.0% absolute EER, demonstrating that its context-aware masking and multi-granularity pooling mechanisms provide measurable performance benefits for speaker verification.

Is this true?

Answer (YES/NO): YES